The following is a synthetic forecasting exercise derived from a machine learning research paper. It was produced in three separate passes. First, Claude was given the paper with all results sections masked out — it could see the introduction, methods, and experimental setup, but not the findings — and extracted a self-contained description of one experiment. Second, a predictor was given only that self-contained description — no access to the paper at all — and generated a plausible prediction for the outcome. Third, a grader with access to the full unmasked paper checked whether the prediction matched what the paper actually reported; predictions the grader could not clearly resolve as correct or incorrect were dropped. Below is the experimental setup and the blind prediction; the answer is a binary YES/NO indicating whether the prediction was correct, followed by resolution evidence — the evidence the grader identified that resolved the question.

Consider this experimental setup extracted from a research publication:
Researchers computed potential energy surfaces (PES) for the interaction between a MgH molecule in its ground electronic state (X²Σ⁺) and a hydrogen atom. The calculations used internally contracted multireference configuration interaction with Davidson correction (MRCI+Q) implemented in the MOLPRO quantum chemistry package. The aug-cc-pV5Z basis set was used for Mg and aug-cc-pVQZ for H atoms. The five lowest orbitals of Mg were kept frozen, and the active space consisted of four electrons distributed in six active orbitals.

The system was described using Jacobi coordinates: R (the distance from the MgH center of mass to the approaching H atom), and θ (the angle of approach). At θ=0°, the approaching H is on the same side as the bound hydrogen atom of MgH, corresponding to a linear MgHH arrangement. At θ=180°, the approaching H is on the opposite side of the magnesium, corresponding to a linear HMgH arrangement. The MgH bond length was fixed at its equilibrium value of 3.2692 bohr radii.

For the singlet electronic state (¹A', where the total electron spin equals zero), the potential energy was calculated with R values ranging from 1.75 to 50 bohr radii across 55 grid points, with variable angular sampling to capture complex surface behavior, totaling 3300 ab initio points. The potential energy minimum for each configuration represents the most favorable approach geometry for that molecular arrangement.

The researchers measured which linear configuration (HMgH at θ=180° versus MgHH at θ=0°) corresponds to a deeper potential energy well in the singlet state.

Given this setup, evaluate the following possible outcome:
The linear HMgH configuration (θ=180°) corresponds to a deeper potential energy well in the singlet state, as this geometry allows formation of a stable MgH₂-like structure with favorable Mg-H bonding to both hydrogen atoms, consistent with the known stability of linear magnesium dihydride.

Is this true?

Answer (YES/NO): YES